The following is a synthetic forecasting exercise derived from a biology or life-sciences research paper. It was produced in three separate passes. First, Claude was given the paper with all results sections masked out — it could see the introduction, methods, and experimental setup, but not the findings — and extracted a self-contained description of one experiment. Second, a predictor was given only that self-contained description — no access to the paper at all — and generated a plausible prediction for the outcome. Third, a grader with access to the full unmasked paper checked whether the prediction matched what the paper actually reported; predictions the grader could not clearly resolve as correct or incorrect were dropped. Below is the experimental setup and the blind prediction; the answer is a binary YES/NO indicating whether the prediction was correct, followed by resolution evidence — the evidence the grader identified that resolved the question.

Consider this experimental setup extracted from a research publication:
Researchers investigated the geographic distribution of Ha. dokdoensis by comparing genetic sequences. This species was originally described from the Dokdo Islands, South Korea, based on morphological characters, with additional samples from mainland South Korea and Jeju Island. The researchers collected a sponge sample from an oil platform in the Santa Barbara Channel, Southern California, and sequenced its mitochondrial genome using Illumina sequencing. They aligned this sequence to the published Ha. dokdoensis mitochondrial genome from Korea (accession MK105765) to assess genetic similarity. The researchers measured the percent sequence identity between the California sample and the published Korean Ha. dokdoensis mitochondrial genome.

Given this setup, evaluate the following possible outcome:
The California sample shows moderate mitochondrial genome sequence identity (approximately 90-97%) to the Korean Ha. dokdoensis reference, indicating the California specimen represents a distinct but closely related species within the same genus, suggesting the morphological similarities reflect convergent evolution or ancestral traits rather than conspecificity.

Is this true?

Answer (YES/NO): NO